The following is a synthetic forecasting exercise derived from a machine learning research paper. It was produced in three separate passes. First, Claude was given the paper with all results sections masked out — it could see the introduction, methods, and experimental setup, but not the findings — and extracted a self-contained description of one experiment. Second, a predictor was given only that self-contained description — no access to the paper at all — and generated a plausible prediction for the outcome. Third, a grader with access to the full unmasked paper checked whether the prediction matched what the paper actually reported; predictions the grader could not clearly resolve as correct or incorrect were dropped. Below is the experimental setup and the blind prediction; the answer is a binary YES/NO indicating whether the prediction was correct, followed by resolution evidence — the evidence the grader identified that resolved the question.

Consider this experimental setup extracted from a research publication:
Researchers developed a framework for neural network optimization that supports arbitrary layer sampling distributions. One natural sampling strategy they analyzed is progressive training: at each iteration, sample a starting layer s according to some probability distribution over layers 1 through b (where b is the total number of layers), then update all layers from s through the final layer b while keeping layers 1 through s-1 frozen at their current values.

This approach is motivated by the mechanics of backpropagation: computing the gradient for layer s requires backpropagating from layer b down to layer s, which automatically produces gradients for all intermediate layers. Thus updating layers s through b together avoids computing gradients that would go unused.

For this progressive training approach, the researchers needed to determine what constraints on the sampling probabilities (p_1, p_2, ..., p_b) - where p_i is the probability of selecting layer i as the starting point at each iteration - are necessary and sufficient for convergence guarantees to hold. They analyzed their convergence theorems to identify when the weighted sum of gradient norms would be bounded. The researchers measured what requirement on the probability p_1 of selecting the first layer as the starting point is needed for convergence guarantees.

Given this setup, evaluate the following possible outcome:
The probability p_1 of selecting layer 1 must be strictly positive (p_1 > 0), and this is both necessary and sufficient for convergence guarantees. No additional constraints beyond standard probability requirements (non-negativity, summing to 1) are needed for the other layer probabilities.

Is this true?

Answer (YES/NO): YES